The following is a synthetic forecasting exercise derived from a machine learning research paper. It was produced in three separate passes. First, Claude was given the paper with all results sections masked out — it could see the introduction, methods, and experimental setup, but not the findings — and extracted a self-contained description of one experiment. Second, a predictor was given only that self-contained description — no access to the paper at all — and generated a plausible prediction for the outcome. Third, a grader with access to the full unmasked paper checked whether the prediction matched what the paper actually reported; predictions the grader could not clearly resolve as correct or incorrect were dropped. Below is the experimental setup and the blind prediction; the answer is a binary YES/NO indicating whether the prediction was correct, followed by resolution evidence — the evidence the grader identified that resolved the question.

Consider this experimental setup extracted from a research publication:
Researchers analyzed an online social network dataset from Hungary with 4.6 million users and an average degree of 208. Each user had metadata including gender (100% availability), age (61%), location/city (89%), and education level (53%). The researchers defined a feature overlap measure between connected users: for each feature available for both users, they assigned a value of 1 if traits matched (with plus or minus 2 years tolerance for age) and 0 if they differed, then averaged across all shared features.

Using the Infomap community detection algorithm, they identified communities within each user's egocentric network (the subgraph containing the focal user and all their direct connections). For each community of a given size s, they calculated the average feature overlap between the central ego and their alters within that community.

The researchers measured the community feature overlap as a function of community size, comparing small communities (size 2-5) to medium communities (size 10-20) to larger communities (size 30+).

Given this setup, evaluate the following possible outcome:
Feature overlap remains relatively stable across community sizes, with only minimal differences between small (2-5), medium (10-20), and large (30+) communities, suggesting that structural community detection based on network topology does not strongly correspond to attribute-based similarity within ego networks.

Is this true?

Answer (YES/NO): NO